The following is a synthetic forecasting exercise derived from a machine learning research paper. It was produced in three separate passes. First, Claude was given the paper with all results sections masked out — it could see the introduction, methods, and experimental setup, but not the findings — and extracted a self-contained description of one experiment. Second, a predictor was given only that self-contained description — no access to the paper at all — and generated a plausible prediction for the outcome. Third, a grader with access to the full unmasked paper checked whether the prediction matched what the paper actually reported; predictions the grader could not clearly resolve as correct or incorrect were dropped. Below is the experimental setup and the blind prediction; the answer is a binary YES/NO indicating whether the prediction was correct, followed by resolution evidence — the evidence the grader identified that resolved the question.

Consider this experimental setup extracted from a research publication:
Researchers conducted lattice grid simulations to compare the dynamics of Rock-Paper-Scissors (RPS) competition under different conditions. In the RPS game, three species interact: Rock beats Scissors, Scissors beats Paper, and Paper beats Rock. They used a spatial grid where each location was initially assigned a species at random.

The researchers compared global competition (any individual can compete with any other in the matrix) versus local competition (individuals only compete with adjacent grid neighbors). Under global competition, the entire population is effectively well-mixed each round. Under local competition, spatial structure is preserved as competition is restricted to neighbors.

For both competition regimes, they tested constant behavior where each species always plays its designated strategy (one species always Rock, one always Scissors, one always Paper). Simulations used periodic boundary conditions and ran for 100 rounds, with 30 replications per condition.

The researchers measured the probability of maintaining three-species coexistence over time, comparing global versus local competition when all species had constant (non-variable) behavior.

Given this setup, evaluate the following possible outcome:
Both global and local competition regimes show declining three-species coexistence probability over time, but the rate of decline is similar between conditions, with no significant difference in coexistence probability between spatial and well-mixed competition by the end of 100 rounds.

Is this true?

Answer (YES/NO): NO